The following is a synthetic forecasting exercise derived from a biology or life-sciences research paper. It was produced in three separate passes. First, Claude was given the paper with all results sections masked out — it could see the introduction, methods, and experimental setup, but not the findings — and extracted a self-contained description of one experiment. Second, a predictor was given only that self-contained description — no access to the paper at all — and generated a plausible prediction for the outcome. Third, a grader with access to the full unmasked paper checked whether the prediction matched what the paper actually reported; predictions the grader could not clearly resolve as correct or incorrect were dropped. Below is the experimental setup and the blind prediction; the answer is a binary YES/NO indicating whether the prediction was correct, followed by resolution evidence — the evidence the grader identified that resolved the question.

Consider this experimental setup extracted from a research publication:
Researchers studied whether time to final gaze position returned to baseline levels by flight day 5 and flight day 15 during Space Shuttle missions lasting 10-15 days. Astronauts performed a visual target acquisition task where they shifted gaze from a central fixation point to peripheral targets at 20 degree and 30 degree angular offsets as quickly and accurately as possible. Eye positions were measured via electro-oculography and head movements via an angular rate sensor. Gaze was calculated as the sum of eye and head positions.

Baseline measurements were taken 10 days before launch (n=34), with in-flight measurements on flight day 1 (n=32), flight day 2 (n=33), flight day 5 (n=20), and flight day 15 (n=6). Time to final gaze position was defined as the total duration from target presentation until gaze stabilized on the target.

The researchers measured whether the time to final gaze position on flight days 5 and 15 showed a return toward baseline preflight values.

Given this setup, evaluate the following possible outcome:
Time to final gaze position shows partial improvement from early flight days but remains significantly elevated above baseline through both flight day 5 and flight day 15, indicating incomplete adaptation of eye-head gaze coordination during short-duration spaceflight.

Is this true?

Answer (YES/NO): NO